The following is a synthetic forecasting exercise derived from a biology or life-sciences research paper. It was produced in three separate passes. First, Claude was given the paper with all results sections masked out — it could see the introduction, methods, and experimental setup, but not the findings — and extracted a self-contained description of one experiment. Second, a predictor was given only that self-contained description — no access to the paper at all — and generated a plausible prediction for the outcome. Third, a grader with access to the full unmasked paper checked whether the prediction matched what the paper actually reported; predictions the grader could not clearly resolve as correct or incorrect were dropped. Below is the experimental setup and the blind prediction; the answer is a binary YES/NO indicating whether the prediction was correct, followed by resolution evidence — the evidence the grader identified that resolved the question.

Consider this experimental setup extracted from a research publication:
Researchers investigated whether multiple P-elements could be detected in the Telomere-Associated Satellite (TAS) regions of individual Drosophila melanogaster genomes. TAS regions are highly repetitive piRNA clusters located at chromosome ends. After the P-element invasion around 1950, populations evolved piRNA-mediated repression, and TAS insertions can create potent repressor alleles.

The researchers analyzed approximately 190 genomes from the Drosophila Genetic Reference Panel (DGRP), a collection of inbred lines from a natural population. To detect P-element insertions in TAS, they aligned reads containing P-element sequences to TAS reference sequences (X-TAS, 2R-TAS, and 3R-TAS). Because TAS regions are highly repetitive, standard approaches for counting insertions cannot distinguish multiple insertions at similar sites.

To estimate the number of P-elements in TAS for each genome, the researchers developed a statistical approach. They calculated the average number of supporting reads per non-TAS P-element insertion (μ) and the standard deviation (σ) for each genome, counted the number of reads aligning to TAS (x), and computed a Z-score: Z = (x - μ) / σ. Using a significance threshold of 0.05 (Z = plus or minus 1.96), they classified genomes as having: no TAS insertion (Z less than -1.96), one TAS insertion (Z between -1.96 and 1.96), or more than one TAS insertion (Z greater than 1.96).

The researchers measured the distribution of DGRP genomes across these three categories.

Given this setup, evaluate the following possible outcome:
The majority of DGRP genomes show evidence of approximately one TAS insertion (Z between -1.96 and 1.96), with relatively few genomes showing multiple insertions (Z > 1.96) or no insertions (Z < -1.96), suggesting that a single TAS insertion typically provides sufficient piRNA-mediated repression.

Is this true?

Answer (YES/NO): YES